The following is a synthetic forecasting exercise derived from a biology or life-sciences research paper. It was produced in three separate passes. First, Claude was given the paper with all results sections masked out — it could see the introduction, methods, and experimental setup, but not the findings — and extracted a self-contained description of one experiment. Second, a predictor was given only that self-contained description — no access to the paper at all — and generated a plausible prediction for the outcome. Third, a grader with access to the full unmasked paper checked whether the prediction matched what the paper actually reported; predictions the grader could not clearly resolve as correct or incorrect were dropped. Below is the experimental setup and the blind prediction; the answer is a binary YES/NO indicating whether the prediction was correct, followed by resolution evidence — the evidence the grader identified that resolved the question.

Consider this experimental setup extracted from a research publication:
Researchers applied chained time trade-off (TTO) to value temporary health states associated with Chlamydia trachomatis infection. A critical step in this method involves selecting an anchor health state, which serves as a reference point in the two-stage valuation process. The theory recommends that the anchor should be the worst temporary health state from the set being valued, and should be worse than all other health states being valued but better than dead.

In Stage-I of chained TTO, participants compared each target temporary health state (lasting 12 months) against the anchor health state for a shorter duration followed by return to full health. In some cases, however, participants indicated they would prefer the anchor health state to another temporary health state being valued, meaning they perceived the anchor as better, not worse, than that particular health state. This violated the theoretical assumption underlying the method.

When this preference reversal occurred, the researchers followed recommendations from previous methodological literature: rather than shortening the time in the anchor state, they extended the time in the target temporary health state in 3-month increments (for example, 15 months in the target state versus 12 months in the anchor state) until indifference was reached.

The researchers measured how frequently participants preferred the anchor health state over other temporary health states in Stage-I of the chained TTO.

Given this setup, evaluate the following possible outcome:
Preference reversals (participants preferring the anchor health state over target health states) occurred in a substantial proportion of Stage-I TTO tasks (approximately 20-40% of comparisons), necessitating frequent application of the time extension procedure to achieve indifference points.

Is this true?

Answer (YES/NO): NO